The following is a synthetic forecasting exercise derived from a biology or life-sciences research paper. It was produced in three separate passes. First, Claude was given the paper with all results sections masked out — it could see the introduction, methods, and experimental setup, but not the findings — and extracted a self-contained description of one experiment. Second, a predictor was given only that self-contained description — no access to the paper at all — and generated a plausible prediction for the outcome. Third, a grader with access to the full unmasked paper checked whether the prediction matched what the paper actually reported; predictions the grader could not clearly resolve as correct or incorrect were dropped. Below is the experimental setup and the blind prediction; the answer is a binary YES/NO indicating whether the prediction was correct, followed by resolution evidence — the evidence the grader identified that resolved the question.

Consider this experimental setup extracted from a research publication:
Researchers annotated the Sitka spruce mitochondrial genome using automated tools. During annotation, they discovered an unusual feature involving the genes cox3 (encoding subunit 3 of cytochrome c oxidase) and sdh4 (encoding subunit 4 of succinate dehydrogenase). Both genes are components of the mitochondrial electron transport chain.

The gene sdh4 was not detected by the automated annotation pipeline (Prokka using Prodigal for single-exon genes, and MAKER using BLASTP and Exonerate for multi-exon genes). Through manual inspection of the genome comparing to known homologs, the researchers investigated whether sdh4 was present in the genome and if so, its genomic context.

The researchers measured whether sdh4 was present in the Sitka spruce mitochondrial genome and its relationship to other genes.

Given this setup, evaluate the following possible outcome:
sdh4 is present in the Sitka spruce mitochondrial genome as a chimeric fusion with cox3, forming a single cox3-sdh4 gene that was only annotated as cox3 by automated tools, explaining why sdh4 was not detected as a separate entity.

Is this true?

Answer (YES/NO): NO